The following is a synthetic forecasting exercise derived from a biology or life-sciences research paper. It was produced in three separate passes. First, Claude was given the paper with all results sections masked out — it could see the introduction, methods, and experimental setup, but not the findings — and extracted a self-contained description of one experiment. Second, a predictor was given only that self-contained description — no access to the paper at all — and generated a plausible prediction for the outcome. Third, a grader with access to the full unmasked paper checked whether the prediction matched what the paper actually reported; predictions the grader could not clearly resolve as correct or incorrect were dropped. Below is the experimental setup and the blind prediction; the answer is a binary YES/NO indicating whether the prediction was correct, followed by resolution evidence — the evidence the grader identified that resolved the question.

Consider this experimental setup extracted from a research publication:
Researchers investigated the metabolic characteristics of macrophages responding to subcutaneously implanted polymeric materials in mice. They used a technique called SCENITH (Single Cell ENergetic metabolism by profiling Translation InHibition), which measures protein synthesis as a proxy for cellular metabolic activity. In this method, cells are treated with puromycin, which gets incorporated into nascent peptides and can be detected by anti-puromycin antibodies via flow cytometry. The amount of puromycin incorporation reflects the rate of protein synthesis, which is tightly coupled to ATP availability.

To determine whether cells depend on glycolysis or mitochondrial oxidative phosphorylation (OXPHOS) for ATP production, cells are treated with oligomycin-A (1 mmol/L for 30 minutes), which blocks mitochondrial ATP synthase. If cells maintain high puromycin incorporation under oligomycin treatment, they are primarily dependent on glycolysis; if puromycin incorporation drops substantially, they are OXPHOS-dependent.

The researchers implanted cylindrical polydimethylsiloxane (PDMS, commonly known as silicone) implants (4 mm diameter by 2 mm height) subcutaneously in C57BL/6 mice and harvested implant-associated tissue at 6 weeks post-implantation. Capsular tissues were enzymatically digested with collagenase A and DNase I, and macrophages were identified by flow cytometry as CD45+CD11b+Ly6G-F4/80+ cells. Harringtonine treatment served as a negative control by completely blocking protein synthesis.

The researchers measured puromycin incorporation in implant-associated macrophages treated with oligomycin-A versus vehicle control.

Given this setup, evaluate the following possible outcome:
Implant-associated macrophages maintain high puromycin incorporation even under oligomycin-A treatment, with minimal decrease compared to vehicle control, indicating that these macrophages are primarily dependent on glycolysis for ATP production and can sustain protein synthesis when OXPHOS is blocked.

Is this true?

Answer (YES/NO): YES